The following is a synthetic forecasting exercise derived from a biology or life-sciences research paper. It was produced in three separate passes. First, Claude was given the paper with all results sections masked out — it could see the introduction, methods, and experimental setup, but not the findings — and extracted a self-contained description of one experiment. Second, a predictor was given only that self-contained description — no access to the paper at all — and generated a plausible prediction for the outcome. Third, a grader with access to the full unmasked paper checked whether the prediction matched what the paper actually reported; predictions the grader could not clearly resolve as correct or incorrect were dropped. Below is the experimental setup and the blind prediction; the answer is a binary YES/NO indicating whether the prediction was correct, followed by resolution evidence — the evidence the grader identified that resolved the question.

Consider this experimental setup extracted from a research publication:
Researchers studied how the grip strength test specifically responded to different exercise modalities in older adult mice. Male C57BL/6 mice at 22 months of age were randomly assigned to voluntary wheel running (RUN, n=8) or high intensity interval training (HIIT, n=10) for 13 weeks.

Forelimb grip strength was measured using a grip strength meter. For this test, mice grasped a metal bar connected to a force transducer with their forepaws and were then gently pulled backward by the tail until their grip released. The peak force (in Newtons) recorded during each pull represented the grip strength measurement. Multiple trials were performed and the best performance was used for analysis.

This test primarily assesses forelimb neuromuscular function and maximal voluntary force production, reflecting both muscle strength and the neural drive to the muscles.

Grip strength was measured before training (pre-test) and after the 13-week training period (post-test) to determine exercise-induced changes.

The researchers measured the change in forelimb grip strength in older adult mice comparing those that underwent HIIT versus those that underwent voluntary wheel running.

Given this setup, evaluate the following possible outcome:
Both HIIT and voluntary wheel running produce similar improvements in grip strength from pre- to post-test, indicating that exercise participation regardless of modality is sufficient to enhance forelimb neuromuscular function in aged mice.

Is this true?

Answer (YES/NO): NO